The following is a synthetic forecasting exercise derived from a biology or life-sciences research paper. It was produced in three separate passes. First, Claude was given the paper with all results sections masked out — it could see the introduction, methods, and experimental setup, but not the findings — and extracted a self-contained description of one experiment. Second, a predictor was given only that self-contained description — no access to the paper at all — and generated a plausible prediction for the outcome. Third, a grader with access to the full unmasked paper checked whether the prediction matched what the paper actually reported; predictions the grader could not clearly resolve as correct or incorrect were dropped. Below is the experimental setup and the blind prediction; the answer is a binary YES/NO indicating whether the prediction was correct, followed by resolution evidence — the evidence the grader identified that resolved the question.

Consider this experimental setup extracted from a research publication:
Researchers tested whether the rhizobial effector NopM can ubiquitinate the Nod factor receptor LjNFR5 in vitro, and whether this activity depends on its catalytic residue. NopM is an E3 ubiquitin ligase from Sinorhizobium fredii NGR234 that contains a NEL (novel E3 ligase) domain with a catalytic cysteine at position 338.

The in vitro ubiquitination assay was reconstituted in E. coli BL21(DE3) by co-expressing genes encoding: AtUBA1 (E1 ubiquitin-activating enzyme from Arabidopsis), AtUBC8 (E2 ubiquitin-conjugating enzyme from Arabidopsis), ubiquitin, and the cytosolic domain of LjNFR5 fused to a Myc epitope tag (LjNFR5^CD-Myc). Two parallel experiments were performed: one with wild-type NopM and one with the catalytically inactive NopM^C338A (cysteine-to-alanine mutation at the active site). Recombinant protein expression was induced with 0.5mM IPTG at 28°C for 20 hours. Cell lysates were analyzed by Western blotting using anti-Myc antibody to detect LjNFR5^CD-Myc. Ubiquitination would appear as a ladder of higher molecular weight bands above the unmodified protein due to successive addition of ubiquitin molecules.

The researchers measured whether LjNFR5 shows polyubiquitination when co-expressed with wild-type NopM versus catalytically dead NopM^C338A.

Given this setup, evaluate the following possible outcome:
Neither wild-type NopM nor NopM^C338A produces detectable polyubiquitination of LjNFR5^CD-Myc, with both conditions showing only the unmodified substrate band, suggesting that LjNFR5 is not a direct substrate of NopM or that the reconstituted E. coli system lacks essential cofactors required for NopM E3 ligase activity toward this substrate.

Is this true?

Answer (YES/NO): NO